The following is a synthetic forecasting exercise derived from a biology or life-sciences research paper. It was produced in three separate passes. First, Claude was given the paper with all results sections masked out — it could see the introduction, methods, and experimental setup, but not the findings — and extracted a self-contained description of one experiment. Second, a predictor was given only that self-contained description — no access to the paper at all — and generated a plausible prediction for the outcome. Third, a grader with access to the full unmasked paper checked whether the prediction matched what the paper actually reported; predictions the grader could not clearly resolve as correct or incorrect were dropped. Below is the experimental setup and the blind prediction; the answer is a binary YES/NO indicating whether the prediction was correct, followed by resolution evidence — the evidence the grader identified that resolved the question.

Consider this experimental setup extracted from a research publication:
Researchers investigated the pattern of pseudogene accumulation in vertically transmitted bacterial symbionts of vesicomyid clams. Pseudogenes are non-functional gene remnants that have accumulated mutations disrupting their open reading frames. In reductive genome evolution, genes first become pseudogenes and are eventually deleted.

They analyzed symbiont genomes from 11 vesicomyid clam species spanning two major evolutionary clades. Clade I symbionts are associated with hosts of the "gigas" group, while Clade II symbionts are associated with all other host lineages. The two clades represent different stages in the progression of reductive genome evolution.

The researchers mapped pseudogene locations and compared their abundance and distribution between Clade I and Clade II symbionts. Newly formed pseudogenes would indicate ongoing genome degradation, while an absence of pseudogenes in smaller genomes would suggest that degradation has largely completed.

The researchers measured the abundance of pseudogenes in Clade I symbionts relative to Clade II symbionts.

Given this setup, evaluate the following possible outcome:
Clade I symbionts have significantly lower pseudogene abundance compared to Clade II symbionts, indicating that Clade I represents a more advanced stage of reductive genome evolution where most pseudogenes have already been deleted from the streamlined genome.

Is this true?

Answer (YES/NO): YES